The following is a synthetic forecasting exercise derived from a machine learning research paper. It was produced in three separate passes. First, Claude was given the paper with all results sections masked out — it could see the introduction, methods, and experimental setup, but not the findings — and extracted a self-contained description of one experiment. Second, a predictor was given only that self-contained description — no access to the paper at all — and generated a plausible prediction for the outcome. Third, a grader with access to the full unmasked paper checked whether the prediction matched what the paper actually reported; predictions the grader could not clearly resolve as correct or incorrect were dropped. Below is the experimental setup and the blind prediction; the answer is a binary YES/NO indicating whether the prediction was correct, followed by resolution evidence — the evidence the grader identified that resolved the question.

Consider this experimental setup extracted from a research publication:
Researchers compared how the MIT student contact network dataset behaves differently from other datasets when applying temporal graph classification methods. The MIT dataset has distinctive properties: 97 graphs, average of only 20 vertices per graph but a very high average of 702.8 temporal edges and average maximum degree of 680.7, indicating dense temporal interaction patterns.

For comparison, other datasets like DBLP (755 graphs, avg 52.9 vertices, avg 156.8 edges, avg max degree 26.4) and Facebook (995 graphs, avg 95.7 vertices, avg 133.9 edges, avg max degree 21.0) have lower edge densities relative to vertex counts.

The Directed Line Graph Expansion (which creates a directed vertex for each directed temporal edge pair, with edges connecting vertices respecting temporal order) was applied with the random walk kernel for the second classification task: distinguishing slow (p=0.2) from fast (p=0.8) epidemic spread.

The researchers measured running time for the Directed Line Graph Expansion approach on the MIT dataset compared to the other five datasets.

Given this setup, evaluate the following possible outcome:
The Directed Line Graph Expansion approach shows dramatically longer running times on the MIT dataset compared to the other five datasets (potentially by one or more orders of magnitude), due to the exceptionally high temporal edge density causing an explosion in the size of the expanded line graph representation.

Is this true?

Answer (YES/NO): YES